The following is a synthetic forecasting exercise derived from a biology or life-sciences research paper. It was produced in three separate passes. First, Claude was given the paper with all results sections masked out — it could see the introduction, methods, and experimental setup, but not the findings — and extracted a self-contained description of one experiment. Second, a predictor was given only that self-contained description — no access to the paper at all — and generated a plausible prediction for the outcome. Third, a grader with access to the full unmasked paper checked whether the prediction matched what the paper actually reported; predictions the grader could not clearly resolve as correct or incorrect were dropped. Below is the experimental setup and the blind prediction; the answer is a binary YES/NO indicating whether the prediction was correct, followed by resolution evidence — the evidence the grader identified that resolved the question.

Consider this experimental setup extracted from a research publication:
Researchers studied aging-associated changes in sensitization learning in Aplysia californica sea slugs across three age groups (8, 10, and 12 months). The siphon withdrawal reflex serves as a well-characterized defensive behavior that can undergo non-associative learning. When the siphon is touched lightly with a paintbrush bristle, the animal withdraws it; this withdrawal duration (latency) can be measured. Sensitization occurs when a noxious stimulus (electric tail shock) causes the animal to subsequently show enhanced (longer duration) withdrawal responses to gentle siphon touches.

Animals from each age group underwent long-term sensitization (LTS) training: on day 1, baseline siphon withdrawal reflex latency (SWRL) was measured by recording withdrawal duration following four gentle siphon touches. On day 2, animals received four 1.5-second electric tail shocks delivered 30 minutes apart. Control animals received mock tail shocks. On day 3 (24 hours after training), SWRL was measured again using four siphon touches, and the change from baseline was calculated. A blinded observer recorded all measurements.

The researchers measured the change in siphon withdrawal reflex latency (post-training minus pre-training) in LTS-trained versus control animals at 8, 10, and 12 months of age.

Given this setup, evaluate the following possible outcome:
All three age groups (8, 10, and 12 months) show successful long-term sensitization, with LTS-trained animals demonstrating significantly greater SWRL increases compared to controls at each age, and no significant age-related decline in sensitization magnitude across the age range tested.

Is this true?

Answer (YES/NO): NO